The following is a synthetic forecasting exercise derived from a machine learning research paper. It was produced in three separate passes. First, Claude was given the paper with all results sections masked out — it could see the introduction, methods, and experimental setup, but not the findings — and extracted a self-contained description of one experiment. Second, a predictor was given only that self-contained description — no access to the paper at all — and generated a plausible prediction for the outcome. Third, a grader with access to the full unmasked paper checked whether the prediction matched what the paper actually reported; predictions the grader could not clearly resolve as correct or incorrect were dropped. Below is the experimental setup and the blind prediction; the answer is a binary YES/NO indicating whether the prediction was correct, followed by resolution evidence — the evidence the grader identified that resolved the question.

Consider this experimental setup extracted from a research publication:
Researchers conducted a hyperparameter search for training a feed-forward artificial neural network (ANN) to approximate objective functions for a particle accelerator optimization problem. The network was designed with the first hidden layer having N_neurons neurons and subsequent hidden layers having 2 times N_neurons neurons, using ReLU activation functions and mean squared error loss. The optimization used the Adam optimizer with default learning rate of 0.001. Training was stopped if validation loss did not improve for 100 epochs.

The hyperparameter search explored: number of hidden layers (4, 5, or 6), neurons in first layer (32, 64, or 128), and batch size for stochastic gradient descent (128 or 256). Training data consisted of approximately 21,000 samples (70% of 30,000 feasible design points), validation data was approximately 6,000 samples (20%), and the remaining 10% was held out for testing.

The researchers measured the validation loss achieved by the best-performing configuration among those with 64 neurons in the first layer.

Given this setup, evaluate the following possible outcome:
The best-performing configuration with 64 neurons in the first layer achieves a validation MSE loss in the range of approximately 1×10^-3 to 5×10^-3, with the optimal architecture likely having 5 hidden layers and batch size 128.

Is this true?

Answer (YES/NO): YES